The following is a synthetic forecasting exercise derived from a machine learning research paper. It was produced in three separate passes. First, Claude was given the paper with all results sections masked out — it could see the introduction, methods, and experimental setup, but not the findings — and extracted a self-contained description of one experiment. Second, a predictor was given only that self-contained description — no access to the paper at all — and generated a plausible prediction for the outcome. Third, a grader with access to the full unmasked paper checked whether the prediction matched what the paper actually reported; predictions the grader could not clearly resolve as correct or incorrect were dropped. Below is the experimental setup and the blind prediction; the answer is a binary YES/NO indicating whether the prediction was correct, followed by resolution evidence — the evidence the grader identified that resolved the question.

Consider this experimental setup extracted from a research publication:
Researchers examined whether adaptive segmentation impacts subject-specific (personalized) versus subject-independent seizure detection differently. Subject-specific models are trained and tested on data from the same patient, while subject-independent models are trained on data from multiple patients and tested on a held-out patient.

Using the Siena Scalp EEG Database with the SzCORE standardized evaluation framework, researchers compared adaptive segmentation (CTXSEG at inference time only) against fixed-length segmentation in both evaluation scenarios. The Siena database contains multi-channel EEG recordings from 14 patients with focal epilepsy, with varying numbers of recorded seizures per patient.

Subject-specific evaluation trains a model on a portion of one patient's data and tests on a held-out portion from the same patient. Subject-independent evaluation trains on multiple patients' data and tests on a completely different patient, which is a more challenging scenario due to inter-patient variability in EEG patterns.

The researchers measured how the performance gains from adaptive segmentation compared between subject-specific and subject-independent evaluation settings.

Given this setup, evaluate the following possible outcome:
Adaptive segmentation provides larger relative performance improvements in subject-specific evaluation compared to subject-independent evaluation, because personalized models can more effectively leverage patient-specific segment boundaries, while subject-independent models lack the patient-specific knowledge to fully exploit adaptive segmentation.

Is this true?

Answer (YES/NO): YES